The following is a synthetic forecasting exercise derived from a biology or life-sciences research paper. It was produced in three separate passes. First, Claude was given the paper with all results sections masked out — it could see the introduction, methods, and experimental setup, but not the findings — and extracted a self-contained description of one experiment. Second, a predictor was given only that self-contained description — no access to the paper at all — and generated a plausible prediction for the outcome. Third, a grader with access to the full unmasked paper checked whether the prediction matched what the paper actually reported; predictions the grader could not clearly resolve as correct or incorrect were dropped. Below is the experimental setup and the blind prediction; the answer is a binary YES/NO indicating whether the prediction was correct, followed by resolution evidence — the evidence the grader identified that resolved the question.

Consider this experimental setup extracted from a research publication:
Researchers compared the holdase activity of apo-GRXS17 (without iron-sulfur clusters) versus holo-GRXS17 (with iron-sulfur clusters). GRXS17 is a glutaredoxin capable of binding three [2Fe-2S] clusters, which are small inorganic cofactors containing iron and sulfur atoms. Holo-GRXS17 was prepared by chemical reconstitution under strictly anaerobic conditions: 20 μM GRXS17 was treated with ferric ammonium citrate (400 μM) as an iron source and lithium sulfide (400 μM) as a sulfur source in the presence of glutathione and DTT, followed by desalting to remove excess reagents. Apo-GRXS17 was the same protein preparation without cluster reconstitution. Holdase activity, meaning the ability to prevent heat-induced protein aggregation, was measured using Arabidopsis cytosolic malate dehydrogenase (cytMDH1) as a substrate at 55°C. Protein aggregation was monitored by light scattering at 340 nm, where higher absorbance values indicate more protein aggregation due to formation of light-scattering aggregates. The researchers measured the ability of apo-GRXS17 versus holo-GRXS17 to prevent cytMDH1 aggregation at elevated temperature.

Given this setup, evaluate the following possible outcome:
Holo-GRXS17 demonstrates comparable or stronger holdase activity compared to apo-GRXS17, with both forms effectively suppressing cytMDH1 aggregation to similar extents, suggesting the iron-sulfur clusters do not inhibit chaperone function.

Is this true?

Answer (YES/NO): NO